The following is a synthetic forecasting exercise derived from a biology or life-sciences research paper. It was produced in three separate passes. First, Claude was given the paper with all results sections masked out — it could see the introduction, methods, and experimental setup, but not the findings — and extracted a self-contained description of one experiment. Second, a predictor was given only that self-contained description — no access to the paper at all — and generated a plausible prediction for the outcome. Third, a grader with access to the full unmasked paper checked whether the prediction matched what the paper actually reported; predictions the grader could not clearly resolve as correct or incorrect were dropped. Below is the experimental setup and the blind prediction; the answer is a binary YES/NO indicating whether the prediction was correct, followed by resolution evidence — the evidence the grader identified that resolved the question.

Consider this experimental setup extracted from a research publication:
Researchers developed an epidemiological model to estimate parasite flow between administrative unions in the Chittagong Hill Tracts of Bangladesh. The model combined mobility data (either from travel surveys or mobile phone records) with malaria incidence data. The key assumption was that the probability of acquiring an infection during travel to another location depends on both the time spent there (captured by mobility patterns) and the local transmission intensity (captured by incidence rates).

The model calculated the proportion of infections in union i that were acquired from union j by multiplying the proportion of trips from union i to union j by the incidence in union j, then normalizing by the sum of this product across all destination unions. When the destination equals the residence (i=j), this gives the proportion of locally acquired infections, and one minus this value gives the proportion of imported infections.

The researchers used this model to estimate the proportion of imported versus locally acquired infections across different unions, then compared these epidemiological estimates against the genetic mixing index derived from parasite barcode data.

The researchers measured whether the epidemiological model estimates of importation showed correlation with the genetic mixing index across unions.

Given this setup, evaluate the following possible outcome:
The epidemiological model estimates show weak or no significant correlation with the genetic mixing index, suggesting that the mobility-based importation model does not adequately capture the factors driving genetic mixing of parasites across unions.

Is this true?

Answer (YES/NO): NO